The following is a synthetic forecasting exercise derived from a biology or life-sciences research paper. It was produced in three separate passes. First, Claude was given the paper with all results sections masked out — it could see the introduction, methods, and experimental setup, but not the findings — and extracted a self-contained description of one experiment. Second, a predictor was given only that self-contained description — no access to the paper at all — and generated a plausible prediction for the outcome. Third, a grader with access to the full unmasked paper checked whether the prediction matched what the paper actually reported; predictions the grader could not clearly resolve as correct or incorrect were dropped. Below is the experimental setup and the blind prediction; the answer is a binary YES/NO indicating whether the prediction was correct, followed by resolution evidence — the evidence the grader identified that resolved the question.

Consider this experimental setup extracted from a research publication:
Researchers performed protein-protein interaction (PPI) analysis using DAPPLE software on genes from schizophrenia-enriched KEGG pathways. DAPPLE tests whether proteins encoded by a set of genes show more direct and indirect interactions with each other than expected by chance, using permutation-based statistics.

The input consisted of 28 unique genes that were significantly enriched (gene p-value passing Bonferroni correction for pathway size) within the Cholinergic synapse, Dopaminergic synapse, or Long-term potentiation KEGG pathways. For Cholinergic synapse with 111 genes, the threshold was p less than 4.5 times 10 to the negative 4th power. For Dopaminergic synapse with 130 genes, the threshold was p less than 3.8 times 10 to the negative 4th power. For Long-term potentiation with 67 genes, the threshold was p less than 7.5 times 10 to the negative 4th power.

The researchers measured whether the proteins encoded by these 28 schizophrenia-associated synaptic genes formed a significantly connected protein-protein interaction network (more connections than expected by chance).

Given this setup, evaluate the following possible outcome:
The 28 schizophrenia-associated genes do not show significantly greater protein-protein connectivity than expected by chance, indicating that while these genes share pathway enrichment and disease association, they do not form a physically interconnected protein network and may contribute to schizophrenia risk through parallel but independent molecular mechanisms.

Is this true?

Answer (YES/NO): NO